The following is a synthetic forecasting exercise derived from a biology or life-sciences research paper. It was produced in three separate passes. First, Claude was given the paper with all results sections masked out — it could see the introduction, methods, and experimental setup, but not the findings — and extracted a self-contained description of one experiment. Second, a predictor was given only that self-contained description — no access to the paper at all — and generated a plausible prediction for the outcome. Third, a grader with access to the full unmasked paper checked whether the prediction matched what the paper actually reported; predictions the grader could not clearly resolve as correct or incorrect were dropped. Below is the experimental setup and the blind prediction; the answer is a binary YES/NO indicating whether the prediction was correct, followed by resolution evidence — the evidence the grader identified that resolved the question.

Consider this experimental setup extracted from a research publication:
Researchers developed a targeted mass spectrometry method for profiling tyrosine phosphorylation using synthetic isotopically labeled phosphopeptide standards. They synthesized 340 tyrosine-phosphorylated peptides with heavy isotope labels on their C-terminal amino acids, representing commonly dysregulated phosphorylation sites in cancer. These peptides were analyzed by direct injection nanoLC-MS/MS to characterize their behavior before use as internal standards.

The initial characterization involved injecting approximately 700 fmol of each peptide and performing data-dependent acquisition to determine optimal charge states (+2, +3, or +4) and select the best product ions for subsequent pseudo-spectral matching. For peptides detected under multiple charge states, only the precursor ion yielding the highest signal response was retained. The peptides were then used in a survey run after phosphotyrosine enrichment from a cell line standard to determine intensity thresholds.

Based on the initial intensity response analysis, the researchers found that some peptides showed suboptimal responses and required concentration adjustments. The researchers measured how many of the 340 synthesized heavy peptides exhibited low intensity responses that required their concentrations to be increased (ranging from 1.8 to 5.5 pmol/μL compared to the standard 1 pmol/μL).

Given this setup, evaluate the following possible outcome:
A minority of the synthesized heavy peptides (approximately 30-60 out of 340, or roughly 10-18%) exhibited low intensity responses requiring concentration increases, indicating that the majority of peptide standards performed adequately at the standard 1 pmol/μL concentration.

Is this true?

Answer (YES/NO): YES